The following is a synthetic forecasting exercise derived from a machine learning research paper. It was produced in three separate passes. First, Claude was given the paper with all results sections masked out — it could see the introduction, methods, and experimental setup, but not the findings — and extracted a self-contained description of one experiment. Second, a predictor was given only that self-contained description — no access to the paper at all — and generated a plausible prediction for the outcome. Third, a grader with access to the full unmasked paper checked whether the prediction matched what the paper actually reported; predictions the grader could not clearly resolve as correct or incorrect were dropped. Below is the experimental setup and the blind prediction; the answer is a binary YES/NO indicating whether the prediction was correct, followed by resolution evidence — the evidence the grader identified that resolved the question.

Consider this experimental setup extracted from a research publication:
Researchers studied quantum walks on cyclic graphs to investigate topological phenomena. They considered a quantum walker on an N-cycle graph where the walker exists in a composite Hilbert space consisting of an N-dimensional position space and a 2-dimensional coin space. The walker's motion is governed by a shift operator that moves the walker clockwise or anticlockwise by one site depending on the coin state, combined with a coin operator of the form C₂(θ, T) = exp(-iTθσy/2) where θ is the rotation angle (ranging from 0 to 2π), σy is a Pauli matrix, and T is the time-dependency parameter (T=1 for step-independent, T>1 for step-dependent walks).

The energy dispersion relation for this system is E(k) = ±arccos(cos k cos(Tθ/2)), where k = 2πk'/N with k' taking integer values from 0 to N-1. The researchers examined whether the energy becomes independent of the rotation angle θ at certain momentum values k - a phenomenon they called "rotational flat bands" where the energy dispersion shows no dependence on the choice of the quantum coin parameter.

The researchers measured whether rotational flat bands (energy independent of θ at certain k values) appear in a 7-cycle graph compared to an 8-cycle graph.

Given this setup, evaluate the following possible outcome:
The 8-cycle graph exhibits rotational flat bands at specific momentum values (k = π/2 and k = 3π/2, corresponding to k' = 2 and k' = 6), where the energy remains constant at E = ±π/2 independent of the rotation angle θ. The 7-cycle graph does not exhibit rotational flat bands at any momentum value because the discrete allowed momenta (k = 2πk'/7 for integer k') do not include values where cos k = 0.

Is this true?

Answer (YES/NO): YES